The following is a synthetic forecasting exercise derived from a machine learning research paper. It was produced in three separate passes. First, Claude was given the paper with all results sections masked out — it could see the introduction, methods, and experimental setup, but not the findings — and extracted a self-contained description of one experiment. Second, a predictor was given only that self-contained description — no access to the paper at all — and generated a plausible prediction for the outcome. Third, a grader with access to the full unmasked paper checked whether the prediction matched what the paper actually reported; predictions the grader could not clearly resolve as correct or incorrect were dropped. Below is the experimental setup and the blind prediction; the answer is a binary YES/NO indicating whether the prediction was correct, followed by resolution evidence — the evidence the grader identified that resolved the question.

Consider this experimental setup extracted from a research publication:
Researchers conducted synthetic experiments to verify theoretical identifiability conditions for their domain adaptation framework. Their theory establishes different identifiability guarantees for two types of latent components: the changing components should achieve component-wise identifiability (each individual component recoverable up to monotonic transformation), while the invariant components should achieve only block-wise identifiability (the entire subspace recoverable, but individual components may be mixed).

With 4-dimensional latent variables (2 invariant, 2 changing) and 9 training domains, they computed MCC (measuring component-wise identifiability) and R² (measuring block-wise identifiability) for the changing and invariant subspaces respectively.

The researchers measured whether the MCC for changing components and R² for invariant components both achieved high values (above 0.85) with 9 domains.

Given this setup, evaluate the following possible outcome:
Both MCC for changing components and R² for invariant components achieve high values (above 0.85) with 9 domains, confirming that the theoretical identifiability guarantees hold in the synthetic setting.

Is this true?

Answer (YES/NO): NO